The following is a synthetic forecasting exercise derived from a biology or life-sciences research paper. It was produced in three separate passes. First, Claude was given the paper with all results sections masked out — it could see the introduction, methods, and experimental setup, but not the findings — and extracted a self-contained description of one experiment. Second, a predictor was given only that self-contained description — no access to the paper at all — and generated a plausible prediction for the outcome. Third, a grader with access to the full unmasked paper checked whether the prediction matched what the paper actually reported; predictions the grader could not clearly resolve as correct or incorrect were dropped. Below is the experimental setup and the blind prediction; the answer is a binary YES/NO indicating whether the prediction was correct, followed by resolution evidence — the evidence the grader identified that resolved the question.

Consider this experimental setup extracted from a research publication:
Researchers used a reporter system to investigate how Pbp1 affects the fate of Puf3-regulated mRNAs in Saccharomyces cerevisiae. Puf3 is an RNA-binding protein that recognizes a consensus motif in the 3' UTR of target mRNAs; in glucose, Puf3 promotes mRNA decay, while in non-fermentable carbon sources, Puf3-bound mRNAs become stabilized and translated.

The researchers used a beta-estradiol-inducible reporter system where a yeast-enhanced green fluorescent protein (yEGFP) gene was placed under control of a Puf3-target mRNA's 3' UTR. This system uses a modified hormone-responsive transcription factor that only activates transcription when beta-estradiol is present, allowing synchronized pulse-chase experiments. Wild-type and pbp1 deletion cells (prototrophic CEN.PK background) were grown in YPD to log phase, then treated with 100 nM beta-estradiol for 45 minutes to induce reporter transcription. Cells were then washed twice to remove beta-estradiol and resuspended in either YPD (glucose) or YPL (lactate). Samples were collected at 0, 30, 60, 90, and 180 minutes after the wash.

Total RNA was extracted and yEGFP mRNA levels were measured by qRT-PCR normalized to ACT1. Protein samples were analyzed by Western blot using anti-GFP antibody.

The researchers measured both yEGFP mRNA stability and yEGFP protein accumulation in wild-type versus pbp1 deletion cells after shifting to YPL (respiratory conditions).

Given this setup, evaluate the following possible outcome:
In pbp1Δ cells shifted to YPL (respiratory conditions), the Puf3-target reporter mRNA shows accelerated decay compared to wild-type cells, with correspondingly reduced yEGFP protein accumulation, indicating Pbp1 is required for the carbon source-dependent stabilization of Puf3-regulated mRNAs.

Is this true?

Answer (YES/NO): YES